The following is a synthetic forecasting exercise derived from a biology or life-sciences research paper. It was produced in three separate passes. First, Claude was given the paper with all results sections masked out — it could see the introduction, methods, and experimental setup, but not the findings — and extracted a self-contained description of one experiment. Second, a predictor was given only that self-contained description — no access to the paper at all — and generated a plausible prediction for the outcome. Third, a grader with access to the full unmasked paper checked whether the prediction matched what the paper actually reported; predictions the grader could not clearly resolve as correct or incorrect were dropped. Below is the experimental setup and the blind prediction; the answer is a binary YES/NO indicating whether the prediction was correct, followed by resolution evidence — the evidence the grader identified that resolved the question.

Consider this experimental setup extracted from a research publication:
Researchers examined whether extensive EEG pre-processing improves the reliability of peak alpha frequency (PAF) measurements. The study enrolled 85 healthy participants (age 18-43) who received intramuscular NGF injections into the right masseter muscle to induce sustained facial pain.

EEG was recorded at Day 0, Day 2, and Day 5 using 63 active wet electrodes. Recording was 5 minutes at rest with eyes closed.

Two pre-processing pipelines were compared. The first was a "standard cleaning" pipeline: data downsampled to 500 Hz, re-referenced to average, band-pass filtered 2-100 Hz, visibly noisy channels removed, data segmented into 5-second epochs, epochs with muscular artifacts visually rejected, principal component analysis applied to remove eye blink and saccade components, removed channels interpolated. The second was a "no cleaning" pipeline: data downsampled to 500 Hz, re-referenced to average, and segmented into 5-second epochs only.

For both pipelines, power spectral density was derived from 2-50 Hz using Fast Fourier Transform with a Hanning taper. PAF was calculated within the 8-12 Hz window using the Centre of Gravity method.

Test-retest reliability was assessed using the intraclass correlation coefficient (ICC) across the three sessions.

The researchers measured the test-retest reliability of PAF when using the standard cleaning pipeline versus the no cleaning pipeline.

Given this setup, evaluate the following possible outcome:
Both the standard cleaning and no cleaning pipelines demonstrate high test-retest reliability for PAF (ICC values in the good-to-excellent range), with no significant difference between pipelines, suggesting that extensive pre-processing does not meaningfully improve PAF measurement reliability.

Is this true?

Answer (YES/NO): YES